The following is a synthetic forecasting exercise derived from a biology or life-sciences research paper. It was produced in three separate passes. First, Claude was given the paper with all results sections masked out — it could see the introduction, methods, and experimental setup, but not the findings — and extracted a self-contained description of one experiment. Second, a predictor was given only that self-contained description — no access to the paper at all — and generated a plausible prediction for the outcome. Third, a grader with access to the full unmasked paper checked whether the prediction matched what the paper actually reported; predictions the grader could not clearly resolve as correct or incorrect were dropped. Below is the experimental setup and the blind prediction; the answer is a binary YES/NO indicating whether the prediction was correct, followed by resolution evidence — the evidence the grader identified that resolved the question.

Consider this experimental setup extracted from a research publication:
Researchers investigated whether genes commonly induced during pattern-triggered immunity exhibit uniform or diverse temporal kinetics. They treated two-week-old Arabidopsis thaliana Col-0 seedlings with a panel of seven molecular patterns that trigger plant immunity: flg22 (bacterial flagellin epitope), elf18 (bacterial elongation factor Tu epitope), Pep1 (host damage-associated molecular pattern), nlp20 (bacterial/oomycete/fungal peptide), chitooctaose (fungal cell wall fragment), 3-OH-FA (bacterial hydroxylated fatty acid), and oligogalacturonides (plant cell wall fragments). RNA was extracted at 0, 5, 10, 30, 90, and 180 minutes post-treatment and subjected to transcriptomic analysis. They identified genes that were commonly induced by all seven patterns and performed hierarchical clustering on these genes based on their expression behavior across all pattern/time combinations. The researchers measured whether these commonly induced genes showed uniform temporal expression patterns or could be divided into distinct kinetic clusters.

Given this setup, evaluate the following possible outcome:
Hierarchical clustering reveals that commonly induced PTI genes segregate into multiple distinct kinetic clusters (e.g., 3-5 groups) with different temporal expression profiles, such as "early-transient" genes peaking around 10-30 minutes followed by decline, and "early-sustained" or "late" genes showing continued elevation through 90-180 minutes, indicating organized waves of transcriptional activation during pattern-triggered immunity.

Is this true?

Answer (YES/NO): YES